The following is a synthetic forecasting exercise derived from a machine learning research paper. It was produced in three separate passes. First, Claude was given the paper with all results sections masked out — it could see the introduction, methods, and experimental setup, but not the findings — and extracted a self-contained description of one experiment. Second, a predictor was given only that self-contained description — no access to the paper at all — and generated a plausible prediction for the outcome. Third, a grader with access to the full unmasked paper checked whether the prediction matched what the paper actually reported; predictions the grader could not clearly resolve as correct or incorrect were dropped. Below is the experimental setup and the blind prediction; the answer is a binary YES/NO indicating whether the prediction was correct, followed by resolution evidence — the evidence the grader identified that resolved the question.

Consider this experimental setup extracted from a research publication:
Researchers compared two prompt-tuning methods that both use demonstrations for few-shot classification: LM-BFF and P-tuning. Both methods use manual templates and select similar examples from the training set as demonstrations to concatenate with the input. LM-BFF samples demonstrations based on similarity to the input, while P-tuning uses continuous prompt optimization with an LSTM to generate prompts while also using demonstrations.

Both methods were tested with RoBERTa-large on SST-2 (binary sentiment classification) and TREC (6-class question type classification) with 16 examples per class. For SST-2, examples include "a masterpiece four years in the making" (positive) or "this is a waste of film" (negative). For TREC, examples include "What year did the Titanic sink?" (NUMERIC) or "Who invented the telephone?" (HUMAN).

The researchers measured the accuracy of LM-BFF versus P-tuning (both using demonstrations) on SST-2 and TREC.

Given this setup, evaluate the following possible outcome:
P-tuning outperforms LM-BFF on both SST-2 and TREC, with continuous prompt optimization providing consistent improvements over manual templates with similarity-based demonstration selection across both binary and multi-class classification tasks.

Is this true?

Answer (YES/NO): NO